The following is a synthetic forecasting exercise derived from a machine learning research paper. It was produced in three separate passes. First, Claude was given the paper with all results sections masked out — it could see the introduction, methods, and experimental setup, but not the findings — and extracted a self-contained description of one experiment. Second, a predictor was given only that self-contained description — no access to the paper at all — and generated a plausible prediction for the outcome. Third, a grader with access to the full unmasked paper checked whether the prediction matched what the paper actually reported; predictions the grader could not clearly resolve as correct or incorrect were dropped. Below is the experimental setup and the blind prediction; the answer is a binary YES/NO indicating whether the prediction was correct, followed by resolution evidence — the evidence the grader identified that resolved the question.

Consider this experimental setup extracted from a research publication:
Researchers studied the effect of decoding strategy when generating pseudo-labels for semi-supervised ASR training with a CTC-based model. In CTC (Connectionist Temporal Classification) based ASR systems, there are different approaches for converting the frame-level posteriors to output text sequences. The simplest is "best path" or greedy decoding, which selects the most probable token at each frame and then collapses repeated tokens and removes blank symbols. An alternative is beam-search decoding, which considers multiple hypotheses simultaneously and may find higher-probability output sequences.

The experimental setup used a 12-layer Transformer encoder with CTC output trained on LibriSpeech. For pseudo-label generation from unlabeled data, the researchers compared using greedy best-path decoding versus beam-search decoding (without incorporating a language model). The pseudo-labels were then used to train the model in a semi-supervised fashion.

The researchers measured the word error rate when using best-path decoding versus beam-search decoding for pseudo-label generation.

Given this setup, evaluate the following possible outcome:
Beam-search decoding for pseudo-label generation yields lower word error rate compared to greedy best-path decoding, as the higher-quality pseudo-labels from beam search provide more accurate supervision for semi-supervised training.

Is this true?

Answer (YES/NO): NO